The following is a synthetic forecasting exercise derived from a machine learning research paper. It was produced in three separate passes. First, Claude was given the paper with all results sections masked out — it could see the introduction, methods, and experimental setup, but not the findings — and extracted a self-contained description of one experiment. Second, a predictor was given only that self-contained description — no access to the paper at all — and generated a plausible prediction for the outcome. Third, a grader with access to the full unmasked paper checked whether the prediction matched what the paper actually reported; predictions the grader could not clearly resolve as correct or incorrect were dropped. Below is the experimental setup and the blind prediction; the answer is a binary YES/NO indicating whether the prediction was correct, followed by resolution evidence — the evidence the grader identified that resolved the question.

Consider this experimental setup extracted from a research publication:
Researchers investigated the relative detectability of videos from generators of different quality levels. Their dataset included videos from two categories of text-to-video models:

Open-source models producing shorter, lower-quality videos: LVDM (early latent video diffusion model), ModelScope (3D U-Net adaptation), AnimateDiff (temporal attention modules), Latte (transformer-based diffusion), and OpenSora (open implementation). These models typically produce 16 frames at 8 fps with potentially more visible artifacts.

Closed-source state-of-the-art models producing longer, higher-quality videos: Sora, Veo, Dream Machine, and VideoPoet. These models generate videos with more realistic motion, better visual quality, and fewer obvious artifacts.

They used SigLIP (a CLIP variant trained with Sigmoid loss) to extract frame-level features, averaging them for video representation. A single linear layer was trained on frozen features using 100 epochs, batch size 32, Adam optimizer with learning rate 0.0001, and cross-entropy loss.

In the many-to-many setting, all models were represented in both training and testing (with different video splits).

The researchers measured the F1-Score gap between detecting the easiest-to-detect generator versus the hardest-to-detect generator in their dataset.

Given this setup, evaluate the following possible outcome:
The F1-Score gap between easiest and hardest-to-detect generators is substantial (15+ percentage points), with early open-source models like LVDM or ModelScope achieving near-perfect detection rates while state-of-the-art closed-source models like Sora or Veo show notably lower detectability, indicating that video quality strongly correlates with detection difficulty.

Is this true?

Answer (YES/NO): YES